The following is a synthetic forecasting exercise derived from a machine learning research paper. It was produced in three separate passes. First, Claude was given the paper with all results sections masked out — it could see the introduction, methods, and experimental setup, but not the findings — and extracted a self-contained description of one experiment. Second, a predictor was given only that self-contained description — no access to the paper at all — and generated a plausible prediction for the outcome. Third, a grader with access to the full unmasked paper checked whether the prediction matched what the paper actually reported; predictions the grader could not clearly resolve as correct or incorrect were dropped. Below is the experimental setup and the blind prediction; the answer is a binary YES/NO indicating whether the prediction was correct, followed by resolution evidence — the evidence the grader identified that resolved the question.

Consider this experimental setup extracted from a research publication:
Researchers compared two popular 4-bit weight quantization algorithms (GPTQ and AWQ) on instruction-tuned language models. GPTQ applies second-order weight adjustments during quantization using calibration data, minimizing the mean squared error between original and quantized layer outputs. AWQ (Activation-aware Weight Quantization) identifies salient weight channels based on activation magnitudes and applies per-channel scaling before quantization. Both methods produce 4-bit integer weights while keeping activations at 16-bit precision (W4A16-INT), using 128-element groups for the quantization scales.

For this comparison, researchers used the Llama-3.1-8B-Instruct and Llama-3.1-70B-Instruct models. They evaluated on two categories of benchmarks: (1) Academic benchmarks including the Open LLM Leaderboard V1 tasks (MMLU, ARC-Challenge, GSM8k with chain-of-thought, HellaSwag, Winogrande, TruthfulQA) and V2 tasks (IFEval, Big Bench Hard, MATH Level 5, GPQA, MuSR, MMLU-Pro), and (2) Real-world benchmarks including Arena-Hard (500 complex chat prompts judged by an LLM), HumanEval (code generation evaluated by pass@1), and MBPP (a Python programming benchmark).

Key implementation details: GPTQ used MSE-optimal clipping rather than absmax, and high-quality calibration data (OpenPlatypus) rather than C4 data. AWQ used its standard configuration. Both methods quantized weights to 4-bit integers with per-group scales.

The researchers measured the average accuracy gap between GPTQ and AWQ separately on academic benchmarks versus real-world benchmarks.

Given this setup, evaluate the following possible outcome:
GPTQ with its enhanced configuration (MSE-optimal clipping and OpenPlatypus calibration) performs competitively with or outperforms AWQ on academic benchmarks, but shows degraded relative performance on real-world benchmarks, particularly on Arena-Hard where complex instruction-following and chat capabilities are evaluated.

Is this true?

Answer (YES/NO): NO